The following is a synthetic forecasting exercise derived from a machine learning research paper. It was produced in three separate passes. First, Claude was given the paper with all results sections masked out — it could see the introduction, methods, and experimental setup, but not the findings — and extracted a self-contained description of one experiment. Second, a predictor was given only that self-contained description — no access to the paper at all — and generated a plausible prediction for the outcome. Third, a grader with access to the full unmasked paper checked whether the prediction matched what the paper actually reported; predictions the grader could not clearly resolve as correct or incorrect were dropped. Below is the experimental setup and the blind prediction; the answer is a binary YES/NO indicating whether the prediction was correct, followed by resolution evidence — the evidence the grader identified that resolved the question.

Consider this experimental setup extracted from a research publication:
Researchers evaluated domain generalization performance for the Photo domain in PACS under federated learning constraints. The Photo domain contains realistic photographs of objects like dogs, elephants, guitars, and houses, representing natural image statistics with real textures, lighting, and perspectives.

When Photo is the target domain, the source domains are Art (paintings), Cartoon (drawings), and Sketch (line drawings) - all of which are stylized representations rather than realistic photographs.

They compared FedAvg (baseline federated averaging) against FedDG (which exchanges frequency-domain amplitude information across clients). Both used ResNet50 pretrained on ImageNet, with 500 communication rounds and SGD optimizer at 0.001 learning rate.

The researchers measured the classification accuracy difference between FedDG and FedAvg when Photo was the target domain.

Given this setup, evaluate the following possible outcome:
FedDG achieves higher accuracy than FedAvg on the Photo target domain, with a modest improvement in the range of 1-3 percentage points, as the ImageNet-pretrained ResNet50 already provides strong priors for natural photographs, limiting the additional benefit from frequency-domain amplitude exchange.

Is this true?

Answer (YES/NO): NO